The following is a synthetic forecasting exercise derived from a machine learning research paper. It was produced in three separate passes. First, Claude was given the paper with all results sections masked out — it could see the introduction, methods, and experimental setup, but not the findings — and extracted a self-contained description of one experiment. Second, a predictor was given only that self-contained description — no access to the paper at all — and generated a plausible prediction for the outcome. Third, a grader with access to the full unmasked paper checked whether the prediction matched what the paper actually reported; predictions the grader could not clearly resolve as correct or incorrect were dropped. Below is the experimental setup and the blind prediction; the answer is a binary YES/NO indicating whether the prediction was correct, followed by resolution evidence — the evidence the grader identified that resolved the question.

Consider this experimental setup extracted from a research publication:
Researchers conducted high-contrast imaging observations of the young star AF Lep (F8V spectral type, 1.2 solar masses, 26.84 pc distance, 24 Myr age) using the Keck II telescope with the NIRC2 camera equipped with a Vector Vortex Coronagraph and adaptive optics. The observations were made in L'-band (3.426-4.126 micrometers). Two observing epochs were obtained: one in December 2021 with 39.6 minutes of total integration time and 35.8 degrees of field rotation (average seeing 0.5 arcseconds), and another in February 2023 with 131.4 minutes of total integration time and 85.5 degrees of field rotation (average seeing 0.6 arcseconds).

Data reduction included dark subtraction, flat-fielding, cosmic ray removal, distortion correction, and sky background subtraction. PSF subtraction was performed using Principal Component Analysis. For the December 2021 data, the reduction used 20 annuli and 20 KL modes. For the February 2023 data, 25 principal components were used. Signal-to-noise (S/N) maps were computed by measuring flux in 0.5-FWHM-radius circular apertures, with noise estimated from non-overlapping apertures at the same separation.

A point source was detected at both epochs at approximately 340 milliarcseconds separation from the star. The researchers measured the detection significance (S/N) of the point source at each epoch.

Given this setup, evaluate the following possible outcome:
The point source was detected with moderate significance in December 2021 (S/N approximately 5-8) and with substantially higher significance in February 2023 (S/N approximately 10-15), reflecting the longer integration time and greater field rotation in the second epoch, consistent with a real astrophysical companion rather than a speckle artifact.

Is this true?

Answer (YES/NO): YES